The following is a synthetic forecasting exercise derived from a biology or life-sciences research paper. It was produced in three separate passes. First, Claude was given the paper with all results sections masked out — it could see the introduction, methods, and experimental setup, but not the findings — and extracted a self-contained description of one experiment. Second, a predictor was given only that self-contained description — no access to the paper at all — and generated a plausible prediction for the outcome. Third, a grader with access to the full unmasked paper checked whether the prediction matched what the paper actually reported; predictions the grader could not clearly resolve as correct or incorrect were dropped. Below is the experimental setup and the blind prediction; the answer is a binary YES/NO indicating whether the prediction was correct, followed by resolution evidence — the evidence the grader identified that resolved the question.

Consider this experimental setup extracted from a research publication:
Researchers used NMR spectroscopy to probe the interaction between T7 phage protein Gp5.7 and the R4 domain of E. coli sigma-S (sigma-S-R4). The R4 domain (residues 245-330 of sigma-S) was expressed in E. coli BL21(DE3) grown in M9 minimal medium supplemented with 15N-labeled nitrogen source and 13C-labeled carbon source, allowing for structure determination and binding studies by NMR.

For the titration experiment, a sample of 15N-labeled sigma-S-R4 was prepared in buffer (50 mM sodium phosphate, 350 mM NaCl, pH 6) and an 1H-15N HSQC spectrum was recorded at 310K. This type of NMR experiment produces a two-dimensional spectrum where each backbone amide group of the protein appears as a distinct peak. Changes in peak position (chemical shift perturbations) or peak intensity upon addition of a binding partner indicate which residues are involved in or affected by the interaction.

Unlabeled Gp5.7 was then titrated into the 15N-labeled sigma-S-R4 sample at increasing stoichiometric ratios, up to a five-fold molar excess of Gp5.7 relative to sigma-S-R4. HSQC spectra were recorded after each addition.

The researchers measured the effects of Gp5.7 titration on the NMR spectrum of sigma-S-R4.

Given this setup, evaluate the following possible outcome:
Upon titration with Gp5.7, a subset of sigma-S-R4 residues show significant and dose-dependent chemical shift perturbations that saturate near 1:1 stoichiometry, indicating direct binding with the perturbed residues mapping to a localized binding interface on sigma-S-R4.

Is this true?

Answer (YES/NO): NO